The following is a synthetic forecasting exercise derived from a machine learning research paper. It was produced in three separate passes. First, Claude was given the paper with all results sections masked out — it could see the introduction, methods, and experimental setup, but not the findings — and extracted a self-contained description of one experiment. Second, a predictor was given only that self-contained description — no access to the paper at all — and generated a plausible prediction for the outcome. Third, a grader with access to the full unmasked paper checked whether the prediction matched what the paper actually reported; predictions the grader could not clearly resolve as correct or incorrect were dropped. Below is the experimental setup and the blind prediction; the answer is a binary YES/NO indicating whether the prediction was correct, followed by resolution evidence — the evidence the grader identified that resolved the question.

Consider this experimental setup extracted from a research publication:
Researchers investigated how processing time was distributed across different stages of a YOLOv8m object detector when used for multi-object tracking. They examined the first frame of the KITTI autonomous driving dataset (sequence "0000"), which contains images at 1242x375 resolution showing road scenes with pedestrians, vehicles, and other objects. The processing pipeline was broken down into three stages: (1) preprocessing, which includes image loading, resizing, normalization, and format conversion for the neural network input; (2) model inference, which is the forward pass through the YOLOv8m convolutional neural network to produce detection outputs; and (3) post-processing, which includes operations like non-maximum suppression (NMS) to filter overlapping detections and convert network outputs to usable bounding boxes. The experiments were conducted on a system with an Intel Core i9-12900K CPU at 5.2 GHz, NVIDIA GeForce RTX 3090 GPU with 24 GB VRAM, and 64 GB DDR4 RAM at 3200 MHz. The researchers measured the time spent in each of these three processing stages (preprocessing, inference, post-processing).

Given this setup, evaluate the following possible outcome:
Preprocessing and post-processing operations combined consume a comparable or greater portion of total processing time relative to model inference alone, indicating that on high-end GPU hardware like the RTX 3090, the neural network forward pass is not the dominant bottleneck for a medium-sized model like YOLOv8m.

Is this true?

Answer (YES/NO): YES